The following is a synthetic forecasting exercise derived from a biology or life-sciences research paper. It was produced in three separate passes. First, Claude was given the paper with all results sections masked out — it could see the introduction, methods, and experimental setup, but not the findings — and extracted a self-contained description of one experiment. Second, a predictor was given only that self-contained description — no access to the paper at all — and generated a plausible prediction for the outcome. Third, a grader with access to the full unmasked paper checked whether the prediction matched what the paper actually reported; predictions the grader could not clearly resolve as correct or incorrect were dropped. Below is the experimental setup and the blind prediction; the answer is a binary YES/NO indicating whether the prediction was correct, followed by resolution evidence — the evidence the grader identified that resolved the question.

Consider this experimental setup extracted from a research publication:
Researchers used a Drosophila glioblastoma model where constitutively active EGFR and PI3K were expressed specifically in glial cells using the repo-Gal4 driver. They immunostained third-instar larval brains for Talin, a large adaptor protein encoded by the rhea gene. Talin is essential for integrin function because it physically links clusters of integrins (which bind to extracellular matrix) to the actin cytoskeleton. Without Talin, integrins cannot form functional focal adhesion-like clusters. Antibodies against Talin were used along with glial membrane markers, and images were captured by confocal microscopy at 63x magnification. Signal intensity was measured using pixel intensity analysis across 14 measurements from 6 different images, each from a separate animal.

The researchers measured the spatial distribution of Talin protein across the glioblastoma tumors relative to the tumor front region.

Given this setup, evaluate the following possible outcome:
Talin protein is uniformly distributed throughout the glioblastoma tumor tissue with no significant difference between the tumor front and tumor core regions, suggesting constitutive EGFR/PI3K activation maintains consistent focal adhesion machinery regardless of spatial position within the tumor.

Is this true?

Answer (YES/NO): NO